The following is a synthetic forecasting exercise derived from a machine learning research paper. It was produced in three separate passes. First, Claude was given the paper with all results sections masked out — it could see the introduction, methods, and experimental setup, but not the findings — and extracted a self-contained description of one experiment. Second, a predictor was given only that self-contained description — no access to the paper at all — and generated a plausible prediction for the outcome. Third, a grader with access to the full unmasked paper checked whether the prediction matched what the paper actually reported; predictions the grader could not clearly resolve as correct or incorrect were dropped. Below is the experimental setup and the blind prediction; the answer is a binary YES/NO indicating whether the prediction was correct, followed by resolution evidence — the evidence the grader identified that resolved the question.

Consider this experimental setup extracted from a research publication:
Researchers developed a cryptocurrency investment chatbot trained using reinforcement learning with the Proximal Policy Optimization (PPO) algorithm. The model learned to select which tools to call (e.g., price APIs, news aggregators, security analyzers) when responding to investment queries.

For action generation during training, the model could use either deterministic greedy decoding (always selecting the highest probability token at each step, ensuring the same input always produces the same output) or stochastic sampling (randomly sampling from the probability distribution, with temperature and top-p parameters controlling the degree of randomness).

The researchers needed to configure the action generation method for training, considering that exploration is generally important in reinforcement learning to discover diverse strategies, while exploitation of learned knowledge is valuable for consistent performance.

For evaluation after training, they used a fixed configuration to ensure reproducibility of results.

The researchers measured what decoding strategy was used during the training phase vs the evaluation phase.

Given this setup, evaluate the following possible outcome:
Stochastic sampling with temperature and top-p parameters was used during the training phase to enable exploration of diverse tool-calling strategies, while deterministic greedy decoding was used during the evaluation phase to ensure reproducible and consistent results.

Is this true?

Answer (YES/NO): YES